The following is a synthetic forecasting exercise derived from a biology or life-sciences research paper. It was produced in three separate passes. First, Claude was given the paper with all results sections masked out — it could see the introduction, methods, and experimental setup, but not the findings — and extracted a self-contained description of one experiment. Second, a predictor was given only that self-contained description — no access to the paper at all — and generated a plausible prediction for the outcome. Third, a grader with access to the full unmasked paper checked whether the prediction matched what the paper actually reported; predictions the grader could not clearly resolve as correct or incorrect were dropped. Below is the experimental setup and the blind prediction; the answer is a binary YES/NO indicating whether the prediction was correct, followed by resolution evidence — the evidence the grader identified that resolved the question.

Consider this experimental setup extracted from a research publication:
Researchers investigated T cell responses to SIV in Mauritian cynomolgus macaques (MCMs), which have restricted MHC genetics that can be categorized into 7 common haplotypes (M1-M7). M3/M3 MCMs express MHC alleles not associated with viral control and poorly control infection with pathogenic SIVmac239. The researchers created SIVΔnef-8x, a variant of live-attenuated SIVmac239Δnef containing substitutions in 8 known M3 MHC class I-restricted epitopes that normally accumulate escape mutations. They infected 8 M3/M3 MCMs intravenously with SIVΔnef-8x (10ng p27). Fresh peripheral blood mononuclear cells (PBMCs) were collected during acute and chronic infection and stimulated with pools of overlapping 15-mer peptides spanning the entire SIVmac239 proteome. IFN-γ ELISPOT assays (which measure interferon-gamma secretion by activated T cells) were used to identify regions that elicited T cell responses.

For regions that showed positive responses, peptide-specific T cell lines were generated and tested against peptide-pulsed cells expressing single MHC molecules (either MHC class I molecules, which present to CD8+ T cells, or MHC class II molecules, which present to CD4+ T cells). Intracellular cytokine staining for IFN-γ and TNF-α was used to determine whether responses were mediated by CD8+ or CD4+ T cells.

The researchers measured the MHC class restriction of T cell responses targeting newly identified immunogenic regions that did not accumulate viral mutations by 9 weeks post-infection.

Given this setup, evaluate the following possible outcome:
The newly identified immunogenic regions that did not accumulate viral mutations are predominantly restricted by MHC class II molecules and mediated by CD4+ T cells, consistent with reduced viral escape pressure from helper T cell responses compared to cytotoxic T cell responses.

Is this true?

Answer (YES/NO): YES